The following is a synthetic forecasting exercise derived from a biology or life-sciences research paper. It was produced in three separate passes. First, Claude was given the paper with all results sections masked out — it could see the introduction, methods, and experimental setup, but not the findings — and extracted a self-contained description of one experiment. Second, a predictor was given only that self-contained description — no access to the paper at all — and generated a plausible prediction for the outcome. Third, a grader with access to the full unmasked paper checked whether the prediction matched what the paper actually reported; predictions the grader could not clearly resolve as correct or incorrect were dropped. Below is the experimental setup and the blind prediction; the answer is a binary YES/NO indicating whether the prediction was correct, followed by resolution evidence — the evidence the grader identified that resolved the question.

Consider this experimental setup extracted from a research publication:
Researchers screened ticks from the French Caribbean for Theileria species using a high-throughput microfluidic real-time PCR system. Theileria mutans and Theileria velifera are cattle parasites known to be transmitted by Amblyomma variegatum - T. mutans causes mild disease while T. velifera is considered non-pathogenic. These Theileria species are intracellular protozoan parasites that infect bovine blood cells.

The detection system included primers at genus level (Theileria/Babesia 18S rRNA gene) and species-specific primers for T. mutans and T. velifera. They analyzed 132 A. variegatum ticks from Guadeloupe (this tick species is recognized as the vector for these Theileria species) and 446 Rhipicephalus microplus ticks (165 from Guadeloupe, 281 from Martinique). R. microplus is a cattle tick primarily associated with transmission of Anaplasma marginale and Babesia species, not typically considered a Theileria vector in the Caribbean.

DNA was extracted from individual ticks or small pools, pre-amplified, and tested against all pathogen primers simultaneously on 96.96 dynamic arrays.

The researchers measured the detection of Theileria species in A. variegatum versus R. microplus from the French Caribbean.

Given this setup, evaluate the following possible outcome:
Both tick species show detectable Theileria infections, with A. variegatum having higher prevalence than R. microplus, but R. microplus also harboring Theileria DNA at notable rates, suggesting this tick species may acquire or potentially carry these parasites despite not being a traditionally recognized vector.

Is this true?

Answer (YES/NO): YES